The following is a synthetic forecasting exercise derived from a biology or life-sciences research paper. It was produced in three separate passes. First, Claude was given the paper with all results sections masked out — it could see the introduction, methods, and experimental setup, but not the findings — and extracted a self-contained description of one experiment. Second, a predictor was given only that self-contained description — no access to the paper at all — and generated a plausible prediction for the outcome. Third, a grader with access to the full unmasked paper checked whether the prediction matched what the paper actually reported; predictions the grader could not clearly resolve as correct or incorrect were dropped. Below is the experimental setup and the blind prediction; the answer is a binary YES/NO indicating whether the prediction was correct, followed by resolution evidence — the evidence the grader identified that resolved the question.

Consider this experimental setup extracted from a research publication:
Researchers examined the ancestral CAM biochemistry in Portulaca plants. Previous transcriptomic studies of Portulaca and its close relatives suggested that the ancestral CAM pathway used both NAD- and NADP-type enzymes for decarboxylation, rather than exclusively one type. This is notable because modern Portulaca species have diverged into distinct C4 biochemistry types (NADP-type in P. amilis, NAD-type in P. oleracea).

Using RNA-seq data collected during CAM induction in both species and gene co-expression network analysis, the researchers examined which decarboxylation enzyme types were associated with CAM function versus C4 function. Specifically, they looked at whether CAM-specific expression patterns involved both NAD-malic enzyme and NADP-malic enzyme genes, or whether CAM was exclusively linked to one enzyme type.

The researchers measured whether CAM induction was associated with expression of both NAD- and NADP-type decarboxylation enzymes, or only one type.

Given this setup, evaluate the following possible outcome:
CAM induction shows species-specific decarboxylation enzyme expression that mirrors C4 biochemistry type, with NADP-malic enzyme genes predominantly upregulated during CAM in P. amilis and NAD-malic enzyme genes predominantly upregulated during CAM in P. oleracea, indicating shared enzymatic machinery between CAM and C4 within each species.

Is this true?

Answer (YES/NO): NO